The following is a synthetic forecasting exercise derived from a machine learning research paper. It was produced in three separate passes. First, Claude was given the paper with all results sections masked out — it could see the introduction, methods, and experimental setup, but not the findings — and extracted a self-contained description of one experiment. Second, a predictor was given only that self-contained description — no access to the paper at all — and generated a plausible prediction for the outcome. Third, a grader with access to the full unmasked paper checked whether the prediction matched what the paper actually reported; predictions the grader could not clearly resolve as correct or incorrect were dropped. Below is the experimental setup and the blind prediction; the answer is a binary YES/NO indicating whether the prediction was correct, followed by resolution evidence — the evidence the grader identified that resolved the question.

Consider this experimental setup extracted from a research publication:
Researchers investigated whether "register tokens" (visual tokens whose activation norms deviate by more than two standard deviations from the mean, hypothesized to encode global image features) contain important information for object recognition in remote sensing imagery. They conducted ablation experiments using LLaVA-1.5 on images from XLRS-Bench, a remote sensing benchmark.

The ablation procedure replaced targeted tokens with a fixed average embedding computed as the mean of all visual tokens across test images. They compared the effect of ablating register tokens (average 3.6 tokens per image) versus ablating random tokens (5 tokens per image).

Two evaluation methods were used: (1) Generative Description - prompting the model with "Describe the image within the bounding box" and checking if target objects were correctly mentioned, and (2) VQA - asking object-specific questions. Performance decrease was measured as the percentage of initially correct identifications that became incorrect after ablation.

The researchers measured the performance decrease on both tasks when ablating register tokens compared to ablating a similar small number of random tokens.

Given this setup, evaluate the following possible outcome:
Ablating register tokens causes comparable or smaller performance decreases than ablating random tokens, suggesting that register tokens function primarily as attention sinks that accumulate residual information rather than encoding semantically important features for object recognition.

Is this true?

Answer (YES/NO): NO